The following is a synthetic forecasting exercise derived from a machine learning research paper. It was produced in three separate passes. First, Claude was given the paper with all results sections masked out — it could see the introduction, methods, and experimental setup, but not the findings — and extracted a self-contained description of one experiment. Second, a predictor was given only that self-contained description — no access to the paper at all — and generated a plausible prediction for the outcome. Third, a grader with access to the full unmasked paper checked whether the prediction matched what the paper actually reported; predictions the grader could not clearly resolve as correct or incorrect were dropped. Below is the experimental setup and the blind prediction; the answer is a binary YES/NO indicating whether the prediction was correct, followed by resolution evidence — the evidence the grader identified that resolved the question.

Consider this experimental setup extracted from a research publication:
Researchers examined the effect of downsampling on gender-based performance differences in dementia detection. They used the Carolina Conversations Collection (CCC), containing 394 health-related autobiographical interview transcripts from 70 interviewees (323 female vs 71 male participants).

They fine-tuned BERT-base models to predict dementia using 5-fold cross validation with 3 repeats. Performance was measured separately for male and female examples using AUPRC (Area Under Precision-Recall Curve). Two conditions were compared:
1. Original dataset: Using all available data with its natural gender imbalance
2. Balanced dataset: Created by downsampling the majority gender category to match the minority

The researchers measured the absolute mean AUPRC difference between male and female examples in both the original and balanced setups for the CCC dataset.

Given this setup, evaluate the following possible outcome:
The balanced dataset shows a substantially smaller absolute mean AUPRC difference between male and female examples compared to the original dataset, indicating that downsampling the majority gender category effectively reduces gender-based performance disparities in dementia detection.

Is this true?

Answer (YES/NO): NO